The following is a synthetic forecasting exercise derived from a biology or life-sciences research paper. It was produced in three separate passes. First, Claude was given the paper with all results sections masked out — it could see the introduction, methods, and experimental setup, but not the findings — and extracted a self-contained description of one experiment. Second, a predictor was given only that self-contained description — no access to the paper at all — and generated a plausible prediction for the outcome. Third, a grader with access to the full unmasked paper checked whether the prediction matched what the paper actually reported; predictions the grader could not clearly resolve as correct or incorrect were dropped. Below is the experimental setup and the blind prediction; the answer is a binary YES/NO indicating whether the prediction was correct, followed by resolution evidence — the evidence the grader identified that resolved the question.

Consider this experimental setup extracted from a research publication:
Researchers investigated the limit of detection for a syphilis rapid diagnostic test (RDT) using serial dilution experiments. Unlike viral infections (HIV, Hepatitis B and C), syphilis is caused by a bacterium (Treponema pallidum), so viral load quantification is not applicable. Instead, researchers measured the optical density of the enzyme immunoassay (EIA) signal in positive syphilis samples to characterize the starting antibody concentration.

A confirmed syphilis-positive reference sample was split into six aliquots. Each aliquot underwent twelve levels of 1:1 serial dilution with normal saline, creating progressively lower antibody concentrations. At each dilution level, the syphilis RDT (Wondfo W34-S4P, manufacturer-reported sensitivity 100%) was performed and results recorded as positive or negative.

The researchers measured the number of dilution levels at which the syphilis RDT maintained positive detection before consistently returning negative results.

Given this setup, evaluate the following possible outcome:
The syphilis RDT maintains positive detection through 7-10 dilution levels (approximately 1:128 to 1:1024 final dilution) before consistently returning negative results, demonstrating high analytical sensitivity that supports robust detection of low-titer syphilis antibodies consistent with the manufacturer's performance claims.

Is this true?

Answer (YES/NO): YES